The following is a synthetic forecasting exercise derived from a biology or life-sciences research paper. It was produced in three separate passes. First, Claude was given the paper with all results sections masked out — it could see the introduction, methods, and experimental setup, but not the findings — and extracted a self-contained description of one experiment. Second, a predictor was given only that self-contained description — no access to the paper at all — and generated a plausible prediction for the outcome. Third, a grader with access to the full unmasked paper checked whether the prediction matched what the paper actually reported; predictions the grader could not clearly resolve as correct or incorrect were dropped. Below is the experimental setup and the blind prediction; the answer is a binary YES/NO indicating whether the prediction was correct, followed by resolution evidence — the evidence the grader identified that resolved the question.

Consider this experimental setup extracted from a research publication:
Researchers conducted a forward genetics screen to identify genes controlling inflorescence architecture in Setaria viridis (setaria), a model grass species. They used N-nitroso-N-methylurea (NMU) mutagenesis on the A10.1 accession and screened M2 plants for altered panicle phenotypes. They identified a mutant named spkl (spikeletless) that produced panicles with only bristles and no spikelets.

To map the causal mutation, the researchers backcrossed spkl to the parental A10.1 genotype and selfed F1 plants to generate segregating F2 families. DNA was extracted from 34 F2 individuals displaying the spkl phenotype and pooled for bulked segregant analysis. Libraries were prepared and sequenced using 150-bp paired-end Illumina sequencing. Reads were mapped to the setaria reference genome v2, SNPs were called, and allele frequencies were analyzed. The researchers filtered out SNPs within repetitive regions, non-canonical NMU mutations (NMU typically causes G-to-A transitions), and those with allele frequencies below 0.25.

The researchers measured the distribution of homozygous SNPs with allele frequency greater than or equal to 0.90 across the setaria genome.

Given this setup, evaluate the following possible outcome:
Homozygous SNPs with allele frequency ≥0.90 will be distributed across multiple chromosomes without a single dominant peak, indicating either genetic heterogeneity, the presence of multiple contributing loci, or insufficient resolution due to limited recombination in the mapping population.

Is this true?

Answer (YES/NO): NO